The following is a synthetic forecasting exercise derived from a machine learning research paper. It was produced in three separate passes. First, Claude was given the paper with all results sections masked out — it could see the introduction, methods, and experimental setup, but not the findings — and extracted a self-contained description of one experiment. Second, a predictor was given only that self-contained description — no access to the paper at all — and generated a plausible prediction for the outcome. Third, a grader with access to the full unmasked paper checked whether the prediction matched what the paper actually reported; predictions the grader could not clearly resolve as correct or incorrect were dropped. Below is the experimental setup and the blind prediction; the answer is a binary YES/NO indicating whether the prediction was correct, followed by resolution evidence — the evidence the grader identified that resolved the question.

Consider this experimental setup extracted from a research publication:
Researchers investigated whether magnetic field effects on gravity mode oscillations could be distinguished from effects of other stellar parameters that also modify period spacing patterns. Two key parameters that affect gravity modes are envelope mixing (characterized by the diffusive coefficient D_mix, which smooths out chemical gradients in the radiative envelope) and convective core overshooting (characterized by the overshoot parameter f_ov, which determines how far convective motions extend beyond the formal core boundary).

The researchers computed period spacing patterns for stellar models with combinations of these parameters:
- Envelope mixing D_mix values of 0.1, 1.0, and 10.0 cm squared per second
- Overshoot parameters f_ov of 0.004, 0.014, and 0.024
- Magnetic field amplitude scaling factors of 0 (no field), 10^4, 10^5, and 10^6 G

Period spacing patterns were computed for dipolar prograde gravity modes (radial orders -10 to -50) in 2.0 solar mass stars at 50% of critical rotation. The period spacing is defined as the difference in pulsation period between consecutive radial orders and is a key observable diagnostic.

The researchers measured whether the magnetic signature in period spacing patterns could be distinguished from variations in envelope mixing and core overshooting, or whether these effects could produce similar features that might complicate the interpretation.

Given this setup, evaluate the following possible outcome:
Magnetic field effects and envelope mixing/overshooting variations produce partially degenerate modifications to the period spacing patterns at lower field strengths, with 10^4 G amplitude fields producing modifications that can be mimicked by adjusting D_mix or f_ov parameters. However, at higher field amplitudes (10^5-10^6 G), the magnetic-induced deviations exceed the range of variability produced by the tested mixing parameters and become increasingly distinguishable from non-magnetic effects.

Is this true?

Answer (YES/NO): NO